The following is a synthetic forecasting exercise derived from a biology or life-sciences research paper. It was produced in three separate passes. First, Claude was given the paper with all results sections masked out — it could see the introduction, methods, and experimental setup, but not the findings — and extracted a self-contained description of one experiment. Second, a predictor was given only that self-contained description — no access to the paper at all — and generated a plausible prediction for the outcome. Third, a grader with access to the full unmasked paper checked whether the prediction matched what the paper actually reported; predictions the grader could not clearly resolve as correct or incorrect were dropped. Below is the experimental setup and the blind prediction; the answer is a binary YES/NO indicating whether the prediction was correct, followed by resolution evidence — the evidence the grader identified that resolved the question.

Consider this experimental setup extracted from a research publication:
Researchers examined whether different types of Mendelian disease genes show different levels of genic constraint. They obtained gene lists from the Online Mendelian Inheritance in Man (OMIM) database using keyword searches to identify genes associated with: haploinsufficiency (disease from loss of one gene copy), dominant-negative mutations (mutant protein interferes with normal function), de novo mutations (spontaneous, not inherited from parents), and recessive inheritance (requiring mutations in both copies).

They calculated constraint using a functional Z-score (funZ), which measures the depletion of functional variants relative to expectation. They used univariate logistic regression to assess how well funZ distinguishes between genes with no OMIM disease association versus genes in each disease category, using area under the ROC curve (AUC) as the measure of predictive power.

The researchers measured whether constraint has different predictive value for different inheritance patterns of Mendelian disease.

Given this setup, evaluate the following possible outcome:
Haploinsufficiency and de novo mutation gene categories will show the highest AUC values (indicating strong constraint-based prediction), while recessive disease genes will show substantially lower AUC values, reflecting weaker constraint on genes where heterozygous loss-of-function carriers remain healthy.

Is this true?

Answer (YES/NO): YES